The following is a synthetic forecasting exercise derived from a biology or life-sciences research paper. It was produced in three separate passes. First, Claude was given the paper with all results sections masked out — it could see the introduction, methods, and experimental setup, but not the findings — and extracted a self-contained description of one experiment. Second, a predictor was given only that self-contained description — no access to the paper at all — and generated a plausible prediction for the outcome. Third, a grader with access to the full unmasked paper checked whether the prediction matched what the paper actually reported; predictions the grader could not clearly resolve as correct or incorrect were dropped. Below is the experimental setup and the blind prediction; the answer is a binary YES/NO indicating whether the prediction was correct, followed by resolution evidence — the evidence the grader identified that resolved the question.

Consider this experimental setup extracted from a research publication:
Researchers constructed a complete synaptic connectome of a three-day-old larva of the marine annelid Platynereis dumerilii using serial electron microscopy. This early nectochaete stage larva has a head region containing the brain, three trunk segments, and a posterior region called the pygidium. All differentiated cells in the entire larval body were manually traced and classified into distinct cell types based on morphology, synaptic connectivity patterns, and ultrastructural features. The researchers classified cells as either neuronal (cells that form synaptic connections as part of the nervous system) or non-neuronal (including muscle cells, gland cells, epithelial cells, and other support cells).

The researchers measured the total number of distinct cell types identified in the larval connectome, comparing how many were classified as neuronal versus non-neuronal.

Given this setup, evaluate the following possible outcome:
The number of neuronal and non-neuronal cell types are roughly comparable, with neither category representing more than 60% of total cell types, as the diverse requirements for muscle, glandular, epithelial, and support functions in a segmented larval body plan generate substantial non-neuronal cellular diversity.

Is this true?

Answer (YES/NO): NO